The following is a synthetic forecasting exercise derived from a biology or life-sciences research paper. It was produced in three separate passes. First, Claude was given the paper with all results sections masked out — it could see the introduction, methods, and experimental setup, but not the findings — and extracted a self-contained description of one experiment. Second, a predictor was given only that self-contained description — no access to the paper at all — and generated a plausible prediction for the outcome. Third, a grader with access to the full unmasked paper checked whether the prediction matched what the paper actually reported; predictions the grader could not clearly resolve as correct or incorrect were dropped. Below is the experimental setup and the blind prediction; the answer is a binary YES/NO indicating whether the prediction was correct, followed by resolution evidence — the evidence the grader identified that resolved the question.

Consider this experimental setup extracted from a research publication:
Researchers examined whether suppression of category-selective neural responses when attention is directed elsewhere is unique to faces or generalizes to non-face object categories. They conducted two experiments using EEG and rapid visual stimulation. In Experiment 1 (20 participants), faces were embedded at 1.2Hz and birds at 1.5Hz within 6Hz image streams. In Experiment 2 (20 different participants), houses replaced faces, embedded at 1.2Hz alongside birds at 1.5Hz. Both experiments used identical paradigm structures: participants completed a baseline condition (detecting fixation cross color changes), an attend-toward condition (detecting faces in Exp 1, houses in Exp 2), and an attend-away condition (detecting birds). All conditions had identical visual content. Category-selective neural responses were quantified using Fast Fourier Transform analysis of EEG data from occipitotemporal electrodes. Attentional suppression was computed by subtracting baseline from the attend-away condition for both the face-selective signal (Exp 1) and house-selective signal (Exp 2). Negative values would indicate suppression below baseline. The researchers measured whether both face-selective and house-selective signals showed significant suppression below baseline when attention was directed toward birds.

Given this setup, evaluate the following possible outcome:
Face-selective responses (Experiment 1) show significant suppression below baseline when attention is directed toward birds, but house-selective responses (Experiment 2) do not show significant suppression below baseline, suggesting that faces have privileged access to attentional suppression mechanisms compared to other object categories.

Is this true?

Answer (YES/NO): YES